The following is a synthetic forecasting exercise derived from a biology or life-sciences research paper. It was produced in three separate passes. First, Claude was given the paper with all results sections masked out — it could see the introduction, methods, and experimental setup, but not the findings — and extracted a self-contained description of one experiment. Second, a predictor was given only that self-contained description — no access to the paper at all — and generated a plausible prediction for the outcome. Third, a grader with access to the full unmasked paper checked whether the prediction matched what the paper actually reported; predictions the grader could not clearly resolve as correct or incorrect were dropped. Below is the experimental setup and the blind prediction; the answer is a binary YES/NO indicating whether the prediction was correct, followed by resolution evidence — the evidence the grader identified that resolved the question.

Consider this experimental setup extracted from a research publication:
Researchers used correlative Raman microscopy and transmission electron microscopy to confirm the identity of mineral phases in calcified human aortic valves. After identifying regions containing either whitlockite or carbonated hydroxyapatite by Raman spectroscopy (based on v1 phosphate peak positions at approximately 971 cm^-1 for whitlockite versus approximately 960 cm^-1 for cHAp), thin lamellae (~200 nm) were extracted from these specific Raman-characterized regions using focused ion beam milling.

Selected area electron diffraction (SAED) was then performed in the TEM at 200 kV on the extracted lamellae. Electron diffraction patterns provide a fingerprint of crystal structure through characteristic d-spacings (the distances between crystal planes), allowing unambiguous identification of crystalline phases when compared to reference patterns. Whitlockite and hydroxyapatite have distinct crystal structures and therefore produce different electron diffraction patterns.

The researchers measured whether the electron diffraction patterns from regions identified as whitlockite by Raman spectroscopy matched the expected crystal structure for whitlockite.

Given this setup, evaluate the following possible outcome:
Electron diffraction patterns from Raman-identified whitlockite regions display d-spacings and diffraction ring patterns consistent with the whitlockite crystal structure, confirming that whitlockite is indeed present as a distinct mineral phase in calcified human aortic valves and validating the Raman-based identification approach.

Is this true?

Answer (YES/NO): YES